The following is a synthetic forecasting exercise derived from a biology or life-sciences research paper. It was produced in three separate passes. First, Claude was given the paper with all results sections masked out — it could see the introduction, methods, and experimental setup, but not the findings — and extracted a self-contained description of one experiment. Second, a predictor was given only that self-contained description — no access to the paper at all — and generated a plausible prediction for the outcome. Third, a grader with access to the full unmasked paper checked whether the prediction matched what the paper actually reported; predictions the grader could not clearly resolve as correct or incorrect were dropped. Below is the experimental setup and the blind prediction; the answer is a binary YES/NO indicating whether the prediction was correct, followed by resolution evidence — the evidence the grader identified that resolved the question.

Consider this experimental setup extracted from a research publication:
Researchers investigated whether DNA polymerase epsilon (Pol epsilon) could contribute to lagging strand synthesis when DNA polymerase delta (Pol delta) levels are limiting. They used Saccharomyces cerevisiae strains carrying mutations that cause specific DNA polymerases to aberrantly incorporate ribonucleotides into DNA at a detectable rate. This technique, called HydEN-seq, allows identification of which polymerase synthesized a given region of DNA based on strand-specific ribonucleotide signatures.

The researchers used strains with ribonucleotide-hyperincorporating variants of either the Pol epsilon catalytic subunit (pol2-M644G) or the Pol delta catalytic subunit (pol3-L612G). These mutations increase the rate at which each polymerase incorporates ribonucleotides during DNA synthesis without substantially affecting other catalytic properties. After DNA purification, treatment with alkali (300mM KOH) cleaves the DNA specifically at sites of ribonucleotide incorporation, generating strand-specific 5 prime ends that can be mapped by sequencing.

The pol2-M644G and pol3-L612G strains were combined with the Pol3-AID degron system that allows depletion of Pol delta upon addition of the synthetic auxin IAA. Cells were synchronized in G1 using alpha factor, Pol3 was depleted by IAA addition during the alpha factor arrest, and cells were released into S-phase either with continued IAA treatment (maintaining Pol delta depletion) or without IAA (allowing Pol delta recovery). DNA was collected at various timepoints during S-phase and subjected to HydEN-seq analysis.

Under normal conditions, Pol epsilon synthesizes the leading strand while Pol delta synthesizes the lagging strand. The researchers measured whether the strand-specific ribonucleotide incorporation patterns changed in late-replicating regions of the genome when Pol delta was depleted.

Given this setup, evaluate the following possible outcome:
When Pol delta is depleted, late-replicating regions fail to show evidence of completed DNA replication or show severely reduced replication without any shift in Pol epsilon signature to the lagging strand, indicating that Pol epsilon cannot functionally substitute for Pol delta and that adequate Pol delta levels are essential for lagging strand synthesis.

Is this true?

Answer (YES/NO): NO